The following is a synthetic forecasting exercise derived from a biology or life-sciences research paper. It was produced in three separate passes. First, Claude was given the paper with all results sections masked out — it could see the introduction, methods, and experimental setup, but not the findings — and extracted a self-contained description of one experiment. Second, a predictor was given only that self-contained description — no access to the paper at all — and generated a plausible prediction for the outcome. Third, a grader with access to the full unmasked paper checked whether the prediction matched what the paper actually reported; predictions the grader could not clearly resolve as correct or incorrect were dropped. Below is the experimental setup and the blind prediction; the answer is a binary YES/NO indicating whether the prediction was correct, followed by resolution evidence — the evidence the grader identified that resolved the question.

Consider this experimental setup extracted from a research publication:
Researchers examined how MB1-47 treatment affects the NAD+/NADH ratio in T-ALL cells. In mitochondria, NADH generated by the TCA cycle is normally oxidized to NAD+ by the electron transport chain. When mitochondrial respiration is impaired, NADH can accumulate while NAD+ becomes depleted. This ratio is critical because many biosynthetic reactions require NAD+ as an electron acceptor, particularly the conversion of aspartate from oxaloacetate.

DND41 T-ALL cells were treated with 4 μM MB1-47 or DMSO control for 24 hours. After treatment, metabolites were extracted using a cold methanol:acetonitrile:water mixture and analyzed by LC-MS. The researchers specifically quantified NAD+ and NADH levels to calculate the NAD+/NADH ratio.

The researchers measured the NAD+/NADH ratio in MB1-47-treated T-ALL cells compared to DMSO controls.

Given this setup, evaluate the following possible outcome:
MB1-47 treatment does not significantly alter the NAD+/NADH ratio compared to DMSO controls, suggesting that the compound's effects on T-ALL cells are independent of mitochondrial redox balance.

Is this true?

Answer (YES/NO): NO